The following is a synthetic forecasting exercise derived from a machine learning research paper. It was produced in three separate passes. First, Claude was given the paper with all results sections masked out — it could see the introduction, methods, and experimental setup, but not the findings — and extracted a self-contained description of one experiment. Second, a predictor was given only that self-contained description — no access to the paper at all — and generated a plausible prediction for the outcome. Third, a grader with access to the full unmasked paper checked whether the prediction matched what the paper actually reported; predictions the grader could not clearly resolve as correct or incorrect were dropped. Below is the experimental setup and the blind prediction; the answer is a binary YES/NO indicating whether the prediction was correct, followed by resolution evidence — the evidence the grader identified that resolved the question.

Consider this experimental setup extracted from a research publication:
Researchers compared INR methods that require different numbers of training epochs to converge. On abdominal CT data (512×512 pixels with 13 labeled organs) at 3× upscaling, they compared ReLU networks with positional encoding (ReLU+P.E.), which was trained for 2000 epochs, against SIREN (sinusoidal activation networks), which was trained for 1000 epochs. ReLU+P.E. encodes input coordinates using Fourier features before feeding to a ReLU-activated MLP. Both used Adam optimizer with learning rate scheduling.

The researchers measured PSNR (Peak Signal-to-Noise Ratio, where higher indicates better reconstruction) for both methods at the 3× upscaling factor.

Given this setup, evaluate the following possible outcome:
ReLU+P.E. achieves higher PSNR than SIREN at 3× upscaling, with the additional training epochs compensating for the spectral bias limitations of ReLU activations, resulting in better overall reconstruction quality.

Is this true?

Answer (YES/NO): NO